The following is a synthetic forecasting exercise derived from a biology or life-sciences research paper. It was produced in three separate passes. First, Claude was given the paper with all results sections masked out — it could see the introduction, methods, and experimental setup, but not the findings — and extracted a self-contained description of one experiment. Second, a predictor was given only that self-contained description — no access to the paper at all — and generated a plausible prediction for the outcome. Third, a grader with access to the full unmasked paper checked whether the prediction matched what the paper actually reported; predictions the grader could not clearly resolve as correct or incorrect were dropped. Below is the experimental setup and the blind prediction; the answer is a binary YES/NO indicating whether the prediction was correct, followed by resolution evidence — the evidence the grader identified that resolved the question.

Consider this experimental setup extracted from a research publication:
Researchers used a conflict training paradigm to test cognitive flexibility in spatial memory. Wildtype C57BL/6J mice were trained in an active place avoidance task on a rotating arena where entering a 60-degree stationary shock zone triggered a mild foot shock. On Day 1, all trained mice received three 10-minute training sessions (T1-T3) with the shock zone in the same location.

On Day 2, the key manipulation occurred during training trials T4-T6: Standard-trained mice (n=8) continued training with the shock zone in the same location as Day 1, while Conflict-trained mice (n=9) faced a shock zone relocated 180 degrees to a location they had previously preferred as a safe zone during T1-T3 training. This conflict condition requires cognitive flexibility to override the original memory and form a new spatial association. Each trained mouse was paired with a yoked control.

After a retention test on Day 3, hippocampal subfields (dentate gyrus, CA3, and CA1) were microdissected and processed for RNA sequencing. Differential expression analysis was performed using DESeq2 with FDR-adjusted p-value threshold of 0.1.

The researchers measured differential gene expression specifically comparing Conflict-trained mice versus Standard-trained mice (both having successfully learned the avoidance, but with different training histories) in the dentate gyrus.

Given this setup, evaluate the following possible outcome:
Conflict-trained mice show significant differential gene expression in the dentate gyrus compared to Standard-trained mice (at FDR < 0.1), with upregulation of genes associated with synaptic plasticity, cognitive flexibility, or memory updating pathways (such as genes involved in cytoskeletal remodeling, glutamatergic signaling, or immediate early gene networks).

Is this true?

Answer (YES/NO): NO